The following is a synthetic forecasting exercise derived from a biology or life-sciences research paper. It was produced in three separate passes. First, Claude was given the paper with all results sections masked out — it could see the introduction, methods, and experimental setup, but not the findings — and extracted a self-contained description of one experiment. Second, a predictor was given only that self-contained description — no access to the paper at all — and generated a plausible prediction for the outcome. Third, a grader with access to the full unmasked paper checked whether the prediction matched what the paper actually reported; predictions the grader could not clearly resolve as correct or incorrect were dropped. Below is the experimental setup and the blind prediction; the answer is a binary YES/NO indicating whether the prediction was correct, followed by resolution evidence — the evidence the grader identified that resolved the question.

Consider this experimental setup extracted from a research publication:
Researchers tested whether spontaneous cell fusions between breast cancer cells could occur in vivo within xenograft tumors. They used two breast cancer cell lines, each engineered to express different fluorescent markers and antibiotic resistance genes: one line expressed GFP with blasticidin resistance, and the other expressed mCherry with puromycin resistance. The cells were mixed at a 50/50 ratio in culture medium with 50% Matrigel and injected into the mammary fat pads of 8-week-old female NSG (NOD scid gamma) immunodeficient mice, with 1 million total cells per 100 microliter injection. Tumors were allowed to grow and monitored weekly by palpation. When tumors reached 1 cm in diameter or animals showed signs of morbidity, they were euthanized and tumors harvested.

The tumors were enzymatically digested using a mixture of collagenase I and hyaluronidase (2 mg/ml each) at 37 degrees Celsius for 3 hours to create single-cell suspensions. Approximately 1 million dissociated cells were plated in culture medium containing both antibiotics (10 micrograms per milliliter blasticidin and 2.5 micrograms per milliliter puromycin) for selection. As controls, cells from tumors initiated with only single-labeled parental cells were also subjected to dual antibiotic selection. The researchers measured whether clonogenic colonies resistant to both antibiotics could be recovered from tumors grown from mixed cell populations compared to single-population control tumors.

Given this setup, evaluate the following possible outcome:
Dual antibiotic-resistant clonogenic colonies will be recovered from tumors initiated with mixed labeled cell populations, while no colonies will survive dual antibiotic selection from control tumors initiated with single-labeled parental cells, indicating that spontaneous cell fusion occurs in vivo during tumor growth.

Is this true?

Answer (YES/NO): YES